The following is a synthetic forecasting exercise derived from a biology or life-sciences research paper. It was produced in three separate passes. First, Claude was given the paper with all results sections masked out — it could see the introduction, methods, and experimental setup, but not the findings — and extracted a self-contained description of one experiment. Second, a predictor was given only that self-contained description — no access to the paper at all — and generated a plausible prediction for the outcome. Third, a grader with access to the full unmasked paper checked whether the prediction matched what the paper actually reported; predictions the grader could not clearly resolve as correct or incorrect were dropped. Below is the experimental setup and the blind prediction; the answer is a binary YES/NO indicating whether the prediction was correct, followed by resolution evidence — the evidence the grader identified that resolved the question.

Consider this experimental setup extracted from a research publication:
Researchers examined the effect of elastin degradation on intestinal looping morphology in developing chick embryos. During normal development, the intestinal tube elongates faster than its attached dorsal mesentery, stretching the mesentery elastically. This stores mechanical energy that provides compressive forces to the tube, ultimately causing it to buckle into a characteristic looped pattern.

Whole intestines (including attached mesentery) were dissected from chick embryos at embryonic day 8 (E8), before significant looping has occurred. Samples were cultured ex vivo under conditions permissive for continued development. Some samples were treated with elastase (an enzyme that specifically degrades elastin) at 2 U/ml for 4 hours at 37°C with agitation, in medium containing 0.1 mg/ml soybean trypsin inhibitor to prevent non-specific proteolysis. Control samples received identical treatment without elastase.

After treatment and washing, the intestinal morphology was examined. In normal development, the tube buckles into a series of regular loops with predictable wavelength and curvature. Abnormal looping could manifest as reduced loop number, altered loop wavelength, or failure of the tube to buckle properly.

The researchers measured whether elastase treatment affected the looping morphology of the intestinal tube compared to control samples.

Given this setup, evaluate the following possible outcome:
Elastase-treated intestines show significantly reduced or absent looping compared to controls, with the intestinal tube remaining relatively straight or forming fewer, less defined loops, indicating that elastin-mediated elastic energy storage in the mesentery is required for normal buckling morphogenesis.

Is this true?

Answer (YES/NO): NO